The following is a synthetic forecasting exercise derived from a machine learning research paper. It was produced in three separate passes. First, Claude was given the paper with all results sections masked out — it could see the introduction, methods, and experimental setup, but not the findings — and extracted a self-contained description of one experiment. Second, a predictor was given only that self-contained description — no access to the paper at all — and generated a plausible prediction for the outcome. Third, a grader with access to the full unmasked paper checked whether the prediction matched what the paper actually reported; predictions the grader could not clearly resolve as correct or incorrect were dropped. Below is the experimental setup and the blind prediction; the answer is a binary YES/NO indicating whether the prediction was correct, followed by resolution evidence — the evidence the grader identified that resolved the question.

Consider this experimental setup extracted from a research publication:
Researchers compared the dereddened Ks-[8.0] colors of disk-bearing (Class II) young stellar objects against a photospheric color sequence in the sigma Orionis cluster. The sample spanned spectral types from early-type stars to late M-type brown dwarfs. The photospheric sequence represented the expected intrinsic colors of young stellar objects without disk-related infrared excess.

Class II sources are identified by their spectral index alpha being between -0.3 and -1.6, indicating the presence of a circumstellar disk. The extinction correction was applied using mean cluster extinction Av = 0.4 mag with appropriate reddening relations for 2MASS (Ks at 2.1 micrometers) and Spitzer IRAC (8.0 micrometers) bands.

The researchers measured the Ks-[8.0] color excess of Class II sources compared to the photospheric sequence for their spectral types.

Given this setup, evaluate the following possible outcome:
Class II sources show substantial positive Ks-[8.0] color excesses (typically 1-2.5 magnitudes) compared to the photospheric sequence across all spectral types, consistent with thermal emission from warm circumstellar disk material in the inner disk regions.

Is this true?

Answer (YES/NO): YES